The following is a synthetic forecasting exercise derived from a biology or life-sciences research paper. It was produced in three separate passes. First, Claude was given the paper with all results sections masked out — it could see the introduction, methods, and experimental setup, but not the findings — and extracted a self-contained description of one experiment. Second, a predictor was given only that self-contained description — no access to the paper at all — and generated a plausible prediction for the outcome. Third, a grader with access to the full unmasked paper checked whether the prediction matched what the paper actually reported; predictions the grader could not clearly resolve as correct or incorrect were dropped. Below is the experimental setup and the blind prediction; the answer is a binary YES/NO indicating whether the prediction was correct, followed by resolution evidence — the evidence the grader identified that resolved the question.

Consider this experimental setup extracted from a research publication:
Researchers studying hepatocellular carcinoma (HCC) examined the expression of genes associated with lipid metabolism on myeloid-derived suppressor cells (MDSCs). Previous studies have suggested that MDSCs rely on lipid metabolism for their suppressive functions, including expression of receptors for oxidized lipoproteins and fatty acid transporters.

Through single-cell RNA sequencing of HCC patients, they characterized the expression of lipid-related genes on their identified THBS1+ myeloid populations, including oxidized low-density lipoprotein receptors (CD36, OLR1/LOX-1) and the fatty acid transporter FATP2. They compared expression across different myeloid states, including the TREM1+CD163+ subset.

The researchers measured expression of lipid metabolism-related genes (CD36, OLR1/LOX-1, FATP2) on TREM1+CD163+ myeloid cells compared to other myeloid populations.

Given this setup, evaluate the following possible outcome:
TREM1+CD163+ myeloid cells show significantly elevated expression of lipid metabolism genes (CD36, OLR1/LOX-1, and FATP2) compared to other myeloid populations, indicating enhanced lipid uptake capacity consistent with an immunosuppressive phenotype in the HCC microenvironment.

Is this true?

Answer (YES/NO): NO